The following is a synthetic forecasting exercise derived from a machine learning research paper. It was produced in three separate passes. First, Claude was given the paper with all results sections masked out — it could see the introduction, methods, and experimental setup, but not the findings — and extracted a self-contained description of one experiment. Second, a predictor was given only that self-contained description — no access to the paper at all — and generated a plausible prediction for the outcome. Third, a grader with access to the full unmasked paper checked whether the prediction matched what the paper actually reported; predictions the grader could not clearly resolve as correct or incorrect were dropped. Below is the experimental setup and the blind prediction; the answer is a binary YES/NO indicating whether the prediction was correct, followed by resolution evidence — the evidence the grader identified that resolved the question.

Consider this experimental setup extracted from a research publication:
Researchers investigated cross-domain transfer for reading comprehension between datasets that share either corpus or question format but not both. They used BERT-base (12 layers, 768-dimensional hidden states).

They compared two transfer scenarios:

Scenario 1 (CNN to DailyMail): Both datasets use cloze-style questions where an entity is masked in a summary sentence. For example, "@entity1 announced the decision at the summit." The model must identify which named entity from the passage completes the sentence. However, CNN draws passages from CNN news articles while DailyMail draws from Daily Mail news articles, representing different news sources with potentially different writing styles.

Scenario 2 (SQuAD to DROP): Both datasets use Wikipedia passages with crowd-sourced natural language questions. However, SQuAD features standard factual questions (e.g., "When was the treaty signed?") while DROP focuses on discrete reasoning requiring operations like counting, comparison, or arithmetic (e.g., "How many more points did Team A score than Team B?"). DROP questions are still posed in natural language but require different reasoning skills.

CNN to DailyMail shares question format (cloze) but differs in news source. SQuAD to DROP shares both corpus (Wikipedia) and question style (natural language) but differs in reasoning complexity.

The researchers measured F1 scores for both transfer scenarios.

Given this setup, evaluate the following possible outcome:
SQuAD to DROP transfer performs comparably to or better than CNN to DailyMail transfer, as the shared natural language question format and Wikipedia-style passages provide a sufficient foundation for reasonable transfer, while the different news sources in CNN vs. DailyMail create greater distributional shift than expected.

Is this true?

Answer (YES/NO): NO